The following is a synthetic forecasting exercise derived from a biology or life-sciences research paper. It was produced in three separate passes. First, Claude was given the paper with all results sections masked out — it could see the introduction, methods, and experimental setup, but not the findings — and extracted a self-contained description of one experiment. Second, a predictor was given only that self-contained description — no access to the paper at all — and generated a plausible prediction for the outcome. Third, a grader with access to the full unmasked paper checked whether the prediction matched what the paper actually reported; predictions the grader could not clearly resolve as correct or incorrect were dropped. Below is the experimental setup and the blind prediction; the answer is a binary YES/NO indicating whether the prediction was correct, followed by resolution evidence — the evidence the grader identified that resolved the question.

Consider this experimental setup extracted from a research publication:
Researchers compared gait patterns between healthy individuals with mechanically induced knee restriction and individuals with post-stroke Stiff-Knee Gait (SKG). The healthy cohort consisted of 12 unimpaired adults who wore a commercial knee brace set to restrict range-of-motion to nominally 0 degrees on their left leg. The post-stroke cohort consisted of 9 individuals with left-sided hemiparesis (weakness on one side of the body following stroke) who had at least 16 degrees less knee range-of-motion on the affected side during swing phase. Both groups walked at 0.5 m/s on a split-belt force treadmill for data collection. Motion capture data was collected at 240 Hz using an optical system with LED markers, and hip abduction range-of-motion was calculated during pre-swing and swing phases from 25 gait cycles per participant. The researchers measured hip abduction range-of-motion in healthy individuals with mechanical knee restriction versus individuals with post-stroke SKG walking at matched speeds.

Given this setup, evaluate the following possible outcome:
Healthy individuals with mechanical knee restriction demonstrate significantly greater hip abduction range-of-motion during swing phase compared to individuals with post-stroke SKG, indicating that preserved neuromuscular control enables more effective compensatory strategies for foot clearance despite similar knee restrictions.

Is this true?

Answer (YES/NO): NO